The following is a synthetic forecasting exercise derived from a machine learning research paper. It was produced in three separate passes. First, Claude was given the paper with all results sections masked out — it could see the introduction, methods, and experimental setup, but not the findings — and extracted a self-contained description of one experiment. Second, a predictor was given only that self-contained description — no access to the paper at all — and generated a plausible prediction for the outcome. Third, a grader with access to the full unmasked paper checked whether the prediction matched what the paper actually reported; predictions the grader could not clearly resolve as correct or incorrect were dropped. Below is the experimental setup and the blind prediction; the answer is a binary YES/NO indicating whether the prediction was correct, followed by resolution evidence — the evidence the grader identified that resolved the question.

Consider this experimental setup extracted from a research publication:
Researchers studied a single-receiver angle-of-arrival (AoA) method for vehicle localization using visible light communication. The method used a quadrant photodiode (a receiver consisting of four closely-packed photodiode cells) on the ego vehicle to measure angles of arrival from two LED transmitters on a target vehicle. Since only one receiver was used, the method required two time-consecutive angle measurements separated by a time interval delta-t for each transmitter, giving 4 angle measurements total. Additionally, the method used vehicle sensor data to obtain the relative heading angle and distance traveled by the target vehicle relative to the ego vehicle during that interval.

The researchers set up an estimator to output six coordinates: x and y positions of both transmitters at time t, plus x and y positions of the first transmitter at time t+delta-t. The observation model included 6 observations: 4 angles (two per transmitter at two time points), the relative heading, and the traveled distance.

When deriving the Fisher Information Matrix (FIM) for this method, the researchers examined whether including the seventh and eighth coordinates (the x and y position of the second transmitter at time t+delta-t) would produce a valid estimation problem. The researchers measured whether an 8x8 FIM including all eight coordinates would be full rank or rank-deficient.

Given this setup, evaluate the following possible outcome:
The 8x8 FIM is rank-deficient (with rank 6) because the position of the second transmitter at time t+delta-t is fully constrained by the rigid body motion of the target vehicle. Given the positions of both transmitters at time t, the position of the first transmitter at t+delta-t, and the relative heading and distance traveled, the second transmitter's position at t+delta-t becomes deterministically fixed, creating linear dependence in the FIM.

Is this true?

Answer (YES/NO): YES